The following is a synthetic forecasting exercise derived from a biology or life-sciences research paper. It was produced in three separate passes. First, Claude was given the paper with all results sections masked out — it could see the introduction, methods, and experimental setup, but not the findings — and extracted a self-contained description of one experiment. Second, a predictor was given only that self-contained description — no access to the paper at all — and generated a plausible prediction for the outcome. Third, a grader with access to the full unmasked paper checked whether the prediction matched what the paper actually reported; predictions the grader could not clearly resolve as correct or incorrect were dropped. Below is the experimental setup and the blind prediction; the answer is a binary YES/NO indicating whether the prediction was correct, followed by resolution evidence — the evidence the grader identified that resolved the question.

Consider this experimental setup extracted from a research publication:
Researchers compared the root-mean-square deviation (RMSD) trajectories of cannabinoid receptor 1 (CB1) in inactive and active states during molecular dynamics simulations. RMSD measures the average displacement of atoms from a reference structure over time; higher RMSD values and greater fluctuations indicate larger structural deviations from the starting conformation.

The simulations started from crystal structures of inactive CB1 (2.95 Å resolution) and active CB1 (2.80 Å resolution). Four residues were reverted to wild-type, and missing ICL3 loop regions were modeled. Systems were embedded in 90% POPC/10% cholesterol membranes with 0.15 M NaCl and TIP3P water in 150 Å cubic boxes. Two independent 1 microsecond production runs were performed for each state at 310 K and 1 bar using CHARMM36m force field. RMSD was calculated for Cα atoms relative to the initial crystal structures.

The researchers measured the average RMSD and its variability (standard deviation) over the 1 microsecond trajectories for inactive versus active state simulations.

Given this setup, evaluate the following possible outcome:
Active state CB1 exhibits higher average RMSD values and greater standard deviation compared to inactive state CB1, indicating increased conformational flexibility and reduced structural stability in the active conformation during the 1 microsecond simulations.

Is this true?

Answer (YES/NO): NO